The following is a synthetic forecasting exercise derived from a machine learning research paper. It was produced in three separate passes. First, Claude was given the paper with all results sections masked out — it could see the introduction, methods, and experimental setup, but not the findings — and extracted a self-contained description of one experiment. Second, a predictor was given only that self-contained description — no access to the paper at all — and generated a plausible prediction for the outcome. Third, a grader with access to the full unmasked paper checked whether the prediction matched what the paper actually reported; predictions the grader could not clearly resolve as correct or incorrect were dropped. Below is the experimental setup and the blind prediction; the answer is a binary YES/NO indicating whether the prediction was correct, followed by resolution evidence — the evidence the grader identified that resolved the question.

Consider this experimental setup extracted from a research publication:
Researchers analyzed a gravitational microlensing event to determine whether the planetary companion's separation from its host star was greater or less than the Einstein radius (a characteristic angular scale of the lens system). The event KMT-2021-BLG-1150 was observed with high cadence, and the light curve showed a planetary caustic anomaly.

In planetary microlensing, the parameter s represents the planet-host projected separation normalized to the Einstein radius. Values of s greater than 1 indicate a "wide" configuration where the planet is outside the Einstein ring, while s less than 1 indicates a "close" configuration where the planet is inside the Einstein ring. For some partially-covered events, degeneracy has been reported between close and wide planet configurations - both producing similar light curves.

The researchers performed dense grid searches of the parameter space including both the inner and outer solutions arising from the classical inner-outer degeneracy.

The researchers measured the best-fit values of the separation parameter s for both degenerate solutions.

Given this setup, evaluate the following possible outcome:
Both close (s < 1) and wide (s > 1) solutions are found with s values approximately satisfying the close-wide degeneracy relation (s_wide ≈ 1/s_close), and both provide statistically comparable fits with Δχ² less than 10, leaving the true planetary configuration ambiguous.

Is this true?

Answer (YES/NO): NO